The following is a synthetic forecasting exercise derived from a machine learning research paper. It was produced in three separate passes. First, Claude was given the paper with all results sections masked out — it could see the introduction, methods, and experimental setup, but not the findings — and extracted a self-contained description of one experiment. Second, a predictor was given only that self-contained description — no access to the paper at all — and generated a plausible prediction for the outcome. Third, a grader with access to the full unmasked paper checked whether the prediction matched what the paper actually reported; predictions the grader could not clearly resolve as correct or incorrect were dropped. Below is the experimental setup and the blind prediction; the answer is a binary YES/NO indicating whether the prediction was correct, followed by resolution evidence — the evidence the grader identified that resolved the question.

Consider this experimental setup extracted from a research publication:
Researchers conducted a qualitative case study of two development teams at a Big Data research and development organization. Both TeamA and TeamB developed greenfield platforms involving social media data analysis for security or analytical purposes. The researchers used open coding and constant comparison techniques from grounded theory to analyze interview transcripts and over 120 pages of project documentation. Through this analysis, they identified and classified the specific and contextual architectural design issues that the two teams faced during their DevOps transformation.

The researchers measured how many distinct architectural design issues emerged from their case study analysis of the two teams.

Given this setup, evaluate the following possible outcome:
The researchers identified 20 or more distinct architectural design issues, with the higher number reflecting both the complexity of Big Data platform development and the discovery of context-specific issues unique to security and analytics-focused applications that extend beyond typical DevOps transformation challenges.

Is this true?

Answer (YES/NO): NO